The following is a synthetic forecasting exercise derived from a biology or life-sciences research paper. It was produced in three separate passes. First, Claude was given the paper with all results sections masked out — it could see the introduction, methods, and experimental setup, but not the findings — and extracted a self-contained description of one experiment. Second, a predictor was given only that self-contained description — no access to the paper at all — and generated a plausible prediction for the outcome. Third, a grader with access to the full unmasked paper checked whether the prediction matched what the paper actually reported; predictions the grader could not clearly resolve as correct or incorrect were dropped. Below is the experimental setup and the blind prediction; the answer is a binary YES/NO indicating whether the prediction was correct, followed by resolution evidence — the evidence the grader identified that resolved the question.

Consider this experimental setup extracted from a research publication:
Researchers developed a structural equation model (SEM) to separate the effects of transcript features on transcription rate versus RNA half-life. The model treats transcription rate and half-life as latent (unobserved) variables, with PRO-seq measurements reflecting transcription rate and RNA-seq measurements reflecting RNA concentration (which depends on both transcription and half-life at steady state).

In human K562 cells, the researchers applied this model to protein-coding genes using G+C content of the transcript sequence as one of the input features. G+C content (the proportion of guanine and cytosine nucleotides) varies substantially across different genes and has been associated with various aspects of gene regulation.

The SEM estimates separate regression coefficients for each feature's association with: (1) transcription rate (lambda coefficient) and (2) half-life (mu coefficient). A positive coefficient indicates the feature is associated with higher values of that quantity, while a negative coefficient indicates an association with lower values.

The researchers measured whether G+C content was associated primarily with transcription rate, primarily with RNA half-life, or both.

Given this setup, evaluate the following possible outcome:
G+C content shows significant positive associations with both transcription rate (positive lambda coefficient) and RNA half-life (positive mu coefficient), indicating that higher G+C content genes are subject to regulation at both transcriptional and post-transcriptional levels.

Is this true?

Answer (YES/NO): NO